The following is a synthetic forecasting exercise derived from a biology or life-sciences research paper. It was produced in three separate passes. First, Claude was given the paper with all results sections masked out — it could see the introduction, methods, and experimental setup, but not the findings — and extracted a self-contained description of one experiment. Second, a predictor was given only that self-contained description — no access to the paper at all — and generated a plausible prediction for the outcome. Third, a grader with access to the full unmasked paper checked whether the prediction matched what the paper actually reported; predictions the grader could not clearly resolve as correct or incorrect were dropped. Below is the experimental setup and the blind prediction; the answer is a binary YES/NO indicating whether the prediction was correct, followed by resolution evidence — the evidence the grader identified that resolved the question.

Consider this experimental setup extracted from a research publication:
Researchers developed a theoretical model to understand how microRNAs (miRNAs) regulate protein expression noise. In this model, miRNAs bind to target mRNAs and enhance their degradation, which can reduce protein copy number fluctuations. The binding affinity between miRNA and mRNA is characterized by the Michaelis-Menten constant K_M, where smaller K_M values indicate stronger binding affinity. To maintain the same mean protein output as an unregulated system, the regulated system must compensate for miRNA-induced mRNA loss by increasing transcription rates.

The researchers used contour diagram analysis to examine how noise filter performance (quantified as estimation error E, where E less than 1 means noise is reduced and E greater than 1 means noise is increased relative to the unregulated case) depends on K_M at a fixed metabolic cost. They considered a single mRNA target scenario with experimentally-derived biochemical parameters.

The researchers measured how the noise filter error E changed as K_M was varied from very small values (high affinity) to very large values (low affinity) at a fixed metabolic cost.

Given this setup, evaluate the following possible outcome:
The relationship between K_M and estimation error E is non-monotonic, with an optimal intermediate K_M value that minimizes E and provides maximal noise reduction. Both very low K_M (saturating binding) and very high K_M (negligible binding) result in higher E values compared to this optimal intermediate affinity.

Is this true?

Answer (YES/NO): YES